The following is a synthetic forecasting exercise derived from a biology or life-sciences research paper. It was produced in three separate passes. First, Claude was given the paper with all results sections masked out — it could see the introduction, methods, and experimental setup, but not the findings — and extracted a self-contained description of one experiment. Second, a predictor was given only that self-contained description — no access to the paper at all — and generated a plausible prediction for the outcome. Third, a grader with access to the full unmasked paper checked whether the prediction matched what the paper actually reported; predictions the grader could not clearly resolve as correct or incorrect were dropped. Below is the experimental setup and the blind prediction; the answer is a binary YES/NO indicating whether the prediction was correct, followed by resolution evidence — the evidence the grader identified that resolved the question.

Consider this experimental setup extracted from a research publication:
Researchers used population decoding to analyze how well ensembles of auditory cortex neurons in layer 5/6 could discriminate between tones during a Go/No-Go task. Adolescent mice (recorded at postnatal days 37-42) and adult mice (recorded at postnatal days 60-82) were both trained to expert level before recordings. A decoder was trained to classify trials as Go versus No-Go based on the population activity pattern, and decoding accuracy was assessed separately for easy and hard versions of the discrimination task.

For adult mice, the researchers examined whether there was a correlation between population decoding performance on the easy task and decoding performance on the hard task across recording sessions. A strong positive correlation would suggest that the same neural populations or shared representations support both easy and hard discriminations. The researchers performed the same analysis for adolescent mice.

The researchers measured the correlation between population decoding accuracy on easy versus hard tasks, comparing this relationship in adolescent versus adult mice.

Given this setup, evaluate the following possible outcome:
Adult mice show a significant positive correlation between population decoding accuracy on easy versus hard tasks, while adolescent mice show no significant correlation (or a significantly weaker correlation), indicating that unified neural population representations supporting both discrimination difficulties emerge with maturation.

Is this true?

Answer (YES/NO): YES